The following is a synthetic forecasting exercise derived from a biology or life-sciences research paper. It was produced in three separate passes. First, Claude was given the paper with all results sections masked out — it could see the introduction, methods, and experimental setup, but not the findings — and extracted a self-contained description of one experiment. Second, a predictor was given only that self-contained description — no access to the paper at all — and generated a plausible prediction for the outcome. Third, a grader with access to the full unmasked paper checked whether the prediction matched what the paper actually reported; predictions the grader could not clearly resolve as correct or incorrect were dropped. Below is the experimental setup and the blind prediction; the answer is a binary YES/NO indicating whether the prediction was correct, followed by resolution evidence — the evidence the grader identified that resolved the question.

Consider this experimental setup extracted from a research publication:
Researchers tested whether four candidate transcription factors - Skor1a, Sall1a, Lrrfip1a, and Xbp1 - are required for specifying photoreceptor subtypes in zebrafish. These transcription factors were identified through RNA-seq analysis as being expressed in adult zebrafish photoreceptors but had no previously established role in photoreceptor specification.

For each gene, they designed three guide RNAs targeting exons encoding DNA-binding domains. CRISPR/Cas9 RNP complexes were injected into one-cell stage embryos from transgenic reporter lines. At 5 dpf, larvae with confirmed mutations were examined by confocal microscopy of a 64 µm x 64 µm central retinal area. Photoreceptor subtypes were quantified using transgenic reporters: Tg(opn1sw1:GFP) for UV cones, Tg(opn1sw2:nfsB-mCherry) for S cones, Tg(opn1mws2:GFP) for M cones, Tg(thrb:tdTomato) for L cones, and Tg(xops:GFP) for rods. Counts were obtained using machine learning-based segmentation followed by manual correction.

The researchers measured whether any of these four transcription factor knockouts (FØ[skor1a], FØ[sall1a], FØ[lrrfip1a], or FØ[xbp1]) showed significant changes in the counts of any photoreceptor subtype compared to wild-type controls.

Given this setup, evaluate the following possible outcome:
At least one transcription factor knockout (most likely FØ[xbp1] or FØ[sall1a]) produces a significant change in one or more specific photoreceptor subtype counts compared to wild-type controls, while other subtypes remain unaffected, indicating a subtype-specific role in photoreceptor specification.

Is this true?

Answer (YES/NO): NO